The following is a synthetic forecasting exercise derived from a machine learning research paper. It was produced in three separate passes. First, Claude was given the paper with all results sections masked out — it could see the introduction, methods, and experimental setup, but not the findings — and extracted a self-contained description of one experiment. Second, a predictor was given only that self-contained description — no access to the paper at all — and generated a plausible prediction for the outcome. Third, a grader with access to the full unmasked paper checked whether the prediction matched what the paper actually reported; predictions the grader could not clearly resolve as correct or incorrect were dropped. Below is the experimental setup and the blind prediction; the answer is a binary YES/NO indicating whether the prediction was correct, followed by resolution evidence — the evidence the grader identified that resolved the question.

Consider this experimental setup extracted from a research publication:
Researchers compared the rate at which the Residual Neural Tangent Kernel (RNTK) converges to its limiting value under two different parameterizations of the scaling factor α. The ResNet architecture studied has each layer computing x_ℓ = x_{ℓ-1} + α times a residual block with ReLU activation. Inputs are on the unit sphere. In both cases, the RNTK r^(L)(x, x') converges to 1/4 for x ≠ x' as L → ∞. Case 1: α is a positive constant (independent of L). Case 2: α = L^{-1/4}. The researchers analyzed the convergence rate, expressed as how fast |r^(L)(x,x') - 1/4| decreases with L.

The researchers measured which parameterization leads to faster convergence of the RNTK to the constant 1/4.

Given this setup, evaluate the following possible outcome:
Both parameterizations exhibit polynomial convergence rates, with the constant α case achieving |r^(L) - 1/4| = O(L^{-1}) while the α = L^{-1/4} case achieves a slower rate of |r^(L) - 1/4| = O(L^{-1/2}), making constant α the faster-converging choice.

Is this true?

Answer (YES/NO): NO